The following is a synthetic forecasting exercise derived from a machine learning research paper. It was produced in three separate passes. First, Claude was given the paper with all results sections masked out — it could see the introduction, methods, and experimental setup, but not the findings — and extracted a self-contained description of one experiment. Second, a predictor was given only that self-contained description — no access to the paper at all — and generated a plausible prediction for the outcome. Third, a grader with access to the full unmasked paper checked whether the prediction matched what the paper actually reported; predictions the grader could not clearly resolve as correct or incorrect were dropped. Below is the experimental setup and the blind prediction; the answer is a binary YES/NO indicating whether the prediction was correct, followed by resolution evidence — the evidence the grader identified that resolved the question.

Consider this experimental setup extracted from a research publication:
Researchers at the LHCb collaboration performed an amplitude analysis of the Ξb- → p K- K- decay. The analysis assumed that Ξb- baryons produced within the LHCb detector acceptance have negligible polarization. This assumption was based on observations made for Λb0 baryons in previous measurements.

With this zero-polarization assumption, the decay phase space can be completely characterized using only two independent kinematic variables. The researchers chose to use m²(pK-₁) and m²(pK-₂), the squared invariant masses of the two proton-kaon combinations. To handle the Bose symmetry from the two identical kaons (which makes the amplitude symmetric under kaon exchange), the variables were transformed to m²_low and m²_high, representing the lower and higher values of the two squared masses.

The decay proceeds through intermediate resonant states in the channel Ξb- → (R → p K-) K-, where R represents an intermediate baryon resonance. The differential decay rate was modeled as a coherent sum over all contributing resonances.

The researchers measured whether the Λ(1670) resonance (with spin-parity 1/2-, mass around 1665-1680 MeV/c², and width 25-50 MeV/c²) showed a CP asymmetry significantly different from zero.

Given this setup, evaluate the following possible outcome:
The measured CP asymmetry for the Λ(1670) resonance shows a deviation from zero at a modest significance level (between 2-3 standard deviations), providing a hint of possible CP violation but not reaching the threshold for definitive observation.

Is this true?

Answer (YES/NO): NO